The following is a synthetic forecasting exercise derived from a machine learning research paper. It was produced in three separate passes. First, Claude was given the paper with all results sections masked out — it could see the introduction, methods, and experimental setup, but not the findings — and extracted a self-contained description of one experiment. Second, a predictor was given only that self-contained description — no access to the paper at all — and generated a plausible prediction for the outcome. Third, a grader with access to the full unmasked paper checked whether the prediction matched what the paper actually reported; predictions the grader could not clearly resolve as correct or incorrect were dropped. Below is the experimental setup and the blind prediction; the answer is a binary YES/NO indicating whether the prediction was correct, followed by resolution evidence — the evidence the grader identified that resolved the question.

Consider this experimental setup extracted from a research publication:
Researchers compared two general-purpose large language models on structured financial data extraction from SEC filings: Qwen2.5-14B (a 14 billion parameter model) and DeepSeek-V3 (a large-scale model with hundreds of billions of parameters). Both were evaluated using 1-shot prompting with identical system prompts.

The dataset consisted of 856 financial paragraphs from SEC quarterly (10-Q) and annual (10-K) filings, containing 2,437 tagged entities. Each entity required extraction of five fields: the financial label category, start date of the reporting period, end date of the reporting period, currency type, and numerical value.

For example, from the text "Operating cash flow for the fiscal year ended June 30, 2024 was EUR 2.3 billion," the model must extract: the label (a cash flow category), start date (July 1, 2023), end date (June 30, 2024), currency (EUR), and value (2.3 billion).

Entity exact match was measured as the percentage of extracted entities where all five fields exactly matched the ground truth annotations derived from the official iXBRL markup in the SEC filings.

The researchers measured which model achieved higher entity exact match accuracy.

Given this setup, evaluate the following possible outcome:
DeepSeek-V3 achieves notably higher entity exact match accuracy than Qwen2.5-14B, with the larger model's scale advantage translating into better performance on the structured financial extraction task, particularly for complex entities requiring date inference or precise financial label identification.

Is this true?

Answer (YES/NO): YES